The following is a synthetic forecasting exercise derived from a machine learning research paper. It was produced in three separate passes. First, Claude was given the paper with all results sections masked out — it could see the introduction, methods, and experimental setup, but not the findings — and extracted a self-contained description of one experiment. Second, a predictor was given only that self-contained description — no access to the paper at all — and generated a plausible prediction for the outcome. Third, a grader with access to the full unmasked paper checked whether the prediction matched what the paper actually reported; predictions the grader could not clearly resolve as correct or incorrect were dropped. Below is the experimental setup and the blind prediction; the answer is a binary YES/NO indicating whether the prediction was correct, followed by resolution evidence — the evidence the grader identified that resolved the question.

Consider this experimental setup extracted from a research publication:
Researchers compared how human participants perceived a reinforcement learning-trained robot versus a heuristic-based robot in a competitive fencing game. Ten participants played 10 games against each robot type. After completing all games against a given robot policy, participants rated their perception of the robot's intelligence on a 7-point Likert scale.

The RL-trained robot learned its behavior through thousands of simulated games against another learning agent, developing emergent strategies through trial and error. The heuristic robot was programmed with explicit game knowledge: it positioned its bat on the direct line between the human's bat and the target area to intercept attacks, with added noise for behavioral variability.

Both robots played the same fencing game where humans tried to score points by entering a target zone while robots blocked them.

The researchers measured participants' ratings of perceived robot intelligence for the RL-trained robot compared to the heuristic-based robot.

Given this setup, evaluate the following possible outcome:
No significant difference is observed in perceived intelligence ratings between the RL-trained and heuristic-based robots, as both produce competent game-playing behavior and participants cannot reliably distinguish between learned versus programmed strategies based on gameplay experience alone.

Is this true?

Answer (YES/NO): NO